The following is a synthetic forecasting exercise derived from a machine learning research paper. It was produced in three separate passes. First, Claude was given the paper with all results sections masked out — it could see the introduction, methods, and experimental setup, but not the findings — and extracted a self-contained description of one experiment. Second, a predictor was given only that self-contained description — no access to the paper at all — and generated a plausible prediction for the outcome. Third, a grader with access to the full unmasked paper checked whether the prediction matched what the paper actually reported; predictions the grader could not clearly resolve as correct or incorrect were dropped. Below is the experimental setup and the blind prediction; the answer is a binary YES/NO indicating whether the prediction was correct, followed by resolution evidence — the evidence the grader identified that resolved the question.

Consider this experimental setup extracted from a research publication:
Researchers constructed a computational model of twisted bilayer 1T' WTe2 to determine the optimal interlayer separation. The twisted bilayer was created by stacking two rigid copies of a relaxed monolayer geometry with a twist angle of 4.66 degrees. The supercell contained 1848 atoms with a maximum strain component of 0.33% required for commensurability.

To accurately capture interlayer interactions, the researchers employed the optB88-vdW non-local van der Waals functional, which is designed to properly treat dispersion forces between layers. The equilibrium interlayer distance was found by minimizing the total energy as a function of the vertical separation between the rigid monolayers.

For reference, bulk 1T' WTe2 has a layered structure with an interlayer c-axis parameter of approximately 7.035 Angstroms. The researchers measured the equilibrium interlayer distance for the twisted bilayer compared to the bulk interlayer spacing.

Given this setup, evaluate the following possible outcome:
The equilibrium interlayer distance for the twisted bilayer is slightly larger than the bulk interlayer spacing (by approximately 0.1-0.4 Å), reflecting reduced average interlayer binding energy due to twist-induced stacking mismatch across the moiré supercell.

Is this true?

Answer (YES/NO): NO